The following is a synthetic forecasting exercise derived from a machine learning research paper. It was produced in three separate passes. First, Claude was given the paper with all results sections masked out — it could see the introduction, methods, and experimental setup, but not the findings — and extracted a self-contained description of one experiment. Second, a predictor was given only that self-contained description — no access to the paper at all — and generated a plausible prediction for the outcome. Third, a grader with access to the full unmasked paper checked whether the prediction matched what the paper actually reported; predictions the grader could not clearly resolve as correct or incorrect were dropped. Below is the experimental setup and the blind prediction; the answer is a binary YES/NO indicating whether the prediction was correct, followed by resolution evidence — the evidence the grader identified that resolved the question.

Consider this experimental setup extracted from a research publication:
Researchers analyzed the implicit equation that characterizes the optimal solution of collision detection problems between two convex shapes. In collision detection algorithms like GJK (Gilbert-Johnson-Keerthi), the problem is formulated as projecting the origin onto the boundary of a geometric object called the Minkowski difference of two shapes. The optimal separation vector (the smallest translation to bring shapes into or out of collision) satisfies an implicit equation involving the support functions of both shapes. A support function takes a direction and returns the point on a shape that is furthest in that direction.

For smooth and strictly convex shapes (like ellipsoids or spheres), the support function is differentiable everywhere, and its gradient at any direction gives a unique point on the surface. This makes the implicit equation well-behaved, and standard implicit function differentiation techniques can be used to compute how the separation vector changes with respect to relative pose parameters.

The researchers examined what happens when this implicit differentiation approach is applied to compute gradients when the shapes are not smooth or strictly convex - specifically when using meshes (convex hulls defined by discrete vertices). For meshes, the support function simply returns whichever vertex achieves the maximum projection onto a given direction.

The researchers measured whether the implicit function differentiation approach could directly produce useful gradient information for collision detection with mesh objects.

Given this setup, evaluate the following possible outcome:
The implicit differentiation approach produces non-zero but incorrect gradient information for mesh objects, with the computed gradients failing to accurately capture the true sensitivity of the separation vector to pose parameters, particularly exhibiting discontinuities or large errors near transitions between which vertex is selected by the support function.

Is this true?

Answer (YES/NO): NO